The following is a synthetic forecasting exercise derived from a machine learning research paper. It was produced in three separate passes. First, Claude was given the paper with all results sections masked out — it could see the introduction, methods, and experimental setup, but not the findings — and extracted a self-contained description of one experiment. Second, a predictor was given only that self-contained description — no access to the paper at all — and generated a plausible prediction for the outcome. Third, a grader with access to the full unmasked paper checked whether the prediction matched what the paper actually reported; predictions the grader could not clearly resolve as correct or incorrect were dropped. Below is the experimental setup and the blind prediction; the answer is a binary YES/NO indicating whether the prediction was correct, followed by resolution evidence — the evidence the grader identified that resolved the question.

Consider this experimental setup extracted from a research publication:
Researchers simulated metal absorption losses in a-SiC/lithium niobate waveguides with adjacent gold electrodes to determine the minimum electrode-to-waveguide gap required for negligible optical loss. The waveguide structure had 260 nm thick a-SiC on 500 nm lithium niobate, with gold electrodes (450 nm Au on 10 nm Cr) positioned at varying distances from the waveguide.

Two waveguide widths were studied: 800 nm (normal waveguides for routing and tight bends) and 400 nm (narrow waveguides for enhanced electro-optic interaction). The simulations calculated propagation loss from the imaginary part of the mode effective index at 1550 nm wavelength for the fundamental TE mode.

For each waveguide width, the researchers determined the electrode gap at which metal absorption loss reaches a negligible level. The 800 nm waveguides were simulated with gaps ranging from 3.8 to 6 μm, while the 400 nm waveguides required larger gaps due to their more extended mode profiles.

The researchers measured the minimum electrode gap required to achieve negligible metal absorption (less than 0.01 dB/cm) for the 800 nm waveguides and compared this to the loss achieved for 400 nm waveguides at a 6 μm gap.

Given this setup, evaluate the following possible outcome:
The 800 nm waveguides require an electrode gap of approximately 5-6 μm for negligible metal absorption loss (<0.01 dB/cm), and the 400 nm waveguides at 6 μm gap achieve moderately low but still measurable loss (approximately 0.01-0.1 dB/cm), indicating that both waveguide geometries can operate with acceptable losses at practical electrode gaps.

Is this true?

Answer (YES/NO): NO